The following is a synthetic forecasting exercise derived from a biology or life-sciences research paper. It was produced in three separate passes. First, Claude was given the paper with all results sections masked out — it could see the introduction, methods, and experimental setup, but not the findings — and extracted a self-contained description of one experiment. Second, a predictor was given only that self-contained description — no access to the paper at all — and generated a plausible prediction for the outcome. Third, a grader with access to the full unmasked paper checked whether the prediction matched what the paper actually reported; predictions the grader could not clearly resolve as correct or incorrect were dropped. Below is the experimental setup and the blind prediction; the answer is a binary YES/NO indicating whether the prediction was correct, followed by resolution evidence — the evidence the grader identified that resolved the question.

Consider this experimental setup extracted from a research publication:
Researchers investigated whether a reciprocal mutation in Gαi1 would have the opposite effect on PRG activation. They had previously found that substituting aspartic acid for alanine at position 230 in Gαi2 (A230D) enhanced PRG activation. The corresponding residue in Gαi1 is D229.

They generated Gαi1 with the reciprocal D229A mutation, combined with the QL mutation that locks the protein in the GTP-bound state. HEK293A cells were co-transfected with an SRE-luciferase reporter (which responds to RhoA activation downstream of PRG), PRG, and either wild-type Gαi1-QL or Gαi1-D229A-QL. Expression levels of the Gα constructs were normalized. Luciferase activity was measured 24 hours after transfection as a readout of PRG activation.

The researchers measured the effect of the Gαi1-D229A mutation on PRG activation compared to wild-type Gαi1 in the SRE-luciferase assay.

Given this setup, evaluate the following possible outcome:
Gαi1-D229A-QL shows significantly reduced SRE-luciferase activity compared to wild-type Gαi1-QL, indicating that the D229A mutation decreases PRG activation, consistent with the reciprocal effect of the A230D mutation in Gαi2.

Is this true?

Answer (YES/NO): YES